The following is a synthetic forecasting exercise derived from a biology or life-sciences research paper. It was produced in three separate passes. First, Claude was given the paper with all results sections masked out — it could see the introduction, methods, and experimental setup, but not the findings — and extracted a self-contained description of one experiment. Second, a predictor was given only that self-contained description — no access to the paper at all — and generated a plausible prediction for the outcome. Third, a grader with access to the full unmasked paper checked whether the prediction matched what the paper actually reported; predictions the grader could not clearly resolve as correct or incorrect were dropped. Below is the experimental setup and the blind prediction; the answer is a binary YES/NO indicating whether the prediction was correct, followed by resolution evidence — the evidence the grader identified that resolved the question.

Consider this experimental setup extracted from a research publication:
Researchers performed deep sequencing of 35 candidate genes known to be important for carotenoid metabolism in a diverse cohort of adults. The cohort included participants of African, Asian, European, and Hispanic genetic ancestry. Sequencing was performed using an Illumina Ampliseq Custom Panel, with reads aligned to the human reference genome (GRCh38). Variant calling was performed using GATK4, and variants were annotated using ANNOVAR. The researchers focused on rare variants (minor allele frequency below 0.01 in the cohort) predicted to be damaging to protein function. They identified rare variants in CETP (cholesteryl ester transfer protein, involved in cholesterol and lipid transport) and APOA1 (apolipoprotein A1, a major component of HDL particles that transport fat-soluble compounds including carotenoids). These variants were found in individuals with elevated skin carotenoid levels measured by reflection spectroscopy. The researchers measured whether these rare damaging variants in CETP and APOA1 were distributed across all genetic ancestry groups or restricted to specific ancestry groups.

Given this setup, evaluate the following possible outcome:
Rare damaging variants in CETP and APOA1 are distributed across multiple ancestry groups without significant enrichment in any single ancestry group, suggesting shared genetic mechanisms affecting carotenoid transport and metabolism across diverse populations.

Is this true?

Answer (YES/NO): NO